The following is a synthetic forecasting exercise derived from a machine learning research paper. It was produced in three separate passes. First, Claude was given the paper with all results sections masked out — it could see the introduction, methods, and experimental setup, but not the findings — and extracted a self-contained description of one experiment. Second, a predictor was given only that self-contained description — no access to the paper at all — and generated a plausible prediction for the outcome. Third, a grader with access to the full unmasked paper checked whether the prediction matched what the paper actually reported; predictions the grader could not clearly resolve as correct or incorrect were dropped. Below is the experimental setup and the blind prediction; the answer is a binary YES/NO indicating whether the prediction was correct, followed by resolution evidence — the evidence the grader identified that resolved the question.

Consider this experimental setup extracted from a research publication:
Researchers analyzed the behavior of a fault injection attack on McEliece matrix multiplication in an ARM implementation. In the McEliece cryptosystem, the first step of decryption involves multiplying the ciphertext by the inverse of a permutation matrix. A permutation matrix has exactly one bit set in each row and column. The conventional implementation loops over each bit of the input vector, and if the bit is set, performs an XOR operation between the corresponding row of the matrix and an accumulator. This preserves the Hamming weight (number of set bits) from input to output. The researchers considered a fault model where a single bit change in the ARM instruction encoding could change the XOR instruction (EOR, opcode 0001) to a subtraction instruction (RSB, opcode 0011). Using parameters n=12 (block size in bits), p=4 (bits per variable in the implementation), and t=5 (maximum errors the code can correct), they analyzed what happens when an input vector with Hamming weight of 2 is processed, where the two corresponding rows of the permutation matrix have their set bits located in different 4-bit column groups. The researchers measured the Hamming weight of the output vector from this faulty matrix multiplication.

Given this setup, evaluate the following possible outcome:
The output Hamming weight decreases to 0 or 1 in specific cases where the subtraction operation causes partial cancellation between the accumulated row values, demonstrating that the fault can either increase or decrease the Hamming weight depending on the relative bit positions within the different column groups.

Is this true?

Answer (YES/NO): NO